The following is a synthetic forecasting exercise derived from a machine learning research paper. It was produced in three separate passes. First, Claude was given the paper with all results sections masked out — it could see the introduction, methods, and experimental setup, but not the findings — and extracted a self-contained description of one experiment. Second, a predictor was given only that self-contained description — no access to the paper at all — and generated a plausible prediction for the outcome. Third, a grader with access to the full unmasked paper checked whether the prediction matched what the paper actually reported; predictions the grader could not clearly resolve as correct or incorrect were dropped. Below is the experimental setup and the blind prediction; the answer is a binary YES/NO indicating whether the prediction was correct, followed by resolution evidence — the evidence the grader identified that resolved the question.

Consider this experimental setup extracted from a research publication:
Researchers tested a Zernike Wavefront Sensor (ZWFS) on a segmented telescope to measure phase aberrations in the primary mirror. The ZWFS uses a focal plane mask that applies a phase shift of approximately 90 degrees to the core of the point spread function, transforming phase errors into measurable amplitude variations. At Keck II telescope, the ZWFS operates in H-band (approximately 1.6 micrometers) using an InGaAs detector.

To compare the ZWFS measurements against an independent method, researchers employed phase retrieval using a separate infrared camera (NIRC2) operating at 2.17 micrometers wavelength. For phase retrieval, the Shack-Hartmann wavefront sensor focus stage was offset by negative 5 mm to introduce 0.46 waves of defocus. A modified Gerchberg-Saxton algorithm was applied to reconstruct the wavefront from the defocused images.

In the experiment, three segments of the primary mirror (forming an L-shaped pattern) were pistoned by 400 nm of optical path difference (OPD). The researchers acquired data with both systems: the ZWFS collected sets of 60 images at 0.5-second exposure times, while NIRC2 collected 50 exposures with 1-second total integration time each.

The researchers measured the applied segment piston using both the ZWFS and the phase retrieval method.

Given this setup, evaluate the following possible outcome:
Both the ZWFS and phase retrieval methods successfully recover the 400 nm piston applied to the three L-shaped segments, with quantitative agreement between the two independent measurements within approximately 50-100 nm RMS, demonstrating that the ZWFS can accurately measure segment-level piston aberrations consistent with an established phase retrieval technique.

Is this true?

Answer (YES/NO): YES